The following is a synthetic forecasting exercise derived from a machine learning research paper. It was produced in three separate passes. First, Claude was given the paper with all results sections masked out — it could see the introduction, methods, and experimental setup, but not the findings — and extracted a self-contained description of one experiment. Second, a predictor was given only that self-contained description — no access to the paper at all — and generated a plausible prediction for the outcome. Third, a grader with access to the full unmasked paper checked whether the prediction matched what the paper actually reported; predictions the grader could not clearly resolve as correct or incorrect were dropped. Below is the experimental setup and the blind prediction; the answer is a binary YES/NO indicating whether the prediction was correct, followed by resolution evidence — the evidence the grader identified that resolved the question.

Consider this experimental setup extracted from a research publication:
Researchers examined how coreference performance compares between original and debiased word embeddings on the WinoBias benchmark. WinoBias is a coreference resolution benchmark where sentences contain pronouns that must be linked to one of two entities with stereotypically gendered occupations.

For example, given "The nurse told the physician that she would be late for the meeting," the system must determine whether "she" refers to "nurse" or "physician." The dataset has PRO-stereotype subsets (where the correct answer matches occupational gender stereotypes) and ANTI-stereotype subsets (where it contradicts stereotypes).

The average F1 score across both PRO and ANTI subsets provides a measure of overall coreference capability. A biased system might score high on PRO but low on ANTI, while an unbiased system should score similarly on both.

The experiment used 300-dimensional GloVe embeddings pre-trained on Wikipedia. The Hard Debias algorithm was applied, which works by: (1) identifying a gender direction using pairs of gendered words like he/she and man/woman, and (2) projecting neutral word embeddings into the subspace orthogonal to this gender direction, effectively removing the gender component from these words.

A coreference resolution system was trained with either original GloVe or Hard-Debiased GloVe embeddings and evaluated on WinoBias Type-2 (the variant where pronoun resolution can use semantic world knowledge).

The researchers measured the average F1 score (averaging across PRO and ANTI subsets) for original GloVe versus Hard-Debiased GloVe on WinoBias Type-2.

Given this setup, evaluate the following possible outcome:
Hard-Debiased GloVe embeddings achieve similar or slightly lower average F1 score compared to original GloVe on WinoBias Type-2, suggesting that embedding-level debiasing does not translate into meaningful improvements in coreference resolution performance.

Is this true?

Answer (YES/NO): NO